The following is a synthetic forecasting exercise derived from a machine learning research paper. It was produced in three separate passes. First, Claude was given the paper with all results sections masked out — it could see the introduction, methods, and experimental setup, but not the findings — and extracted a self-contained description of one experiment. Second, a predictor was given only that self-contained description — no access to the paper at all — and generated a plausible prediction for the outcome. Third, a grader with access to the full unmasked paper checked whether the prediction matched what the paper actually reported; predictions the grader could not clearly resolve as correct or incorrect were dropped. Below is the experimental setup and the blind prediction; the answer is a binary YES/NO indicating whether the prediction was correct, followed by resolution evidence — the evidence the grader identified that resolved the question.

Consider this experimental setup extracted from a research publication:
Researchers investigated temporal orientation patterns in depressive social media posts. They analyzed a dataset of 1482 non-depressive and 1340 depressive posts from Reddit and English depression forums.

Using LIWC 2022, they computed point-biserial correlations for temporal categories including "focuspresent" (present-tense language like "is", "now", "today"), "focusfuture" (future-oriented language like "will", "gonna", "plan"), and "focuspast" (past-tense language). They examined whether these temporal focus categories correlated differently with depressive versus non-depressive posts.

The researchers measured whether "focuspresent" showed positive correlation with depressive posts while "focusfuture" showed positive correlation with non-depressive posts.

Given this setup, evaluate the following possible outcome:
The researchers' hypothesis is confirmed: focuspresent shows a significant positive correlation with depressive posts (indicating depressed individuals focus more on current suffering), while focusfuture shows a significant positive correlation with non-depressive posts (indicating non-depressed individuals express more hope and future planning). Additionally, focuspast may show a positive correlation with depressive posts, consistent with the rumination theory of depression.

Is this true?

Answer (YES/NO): YES